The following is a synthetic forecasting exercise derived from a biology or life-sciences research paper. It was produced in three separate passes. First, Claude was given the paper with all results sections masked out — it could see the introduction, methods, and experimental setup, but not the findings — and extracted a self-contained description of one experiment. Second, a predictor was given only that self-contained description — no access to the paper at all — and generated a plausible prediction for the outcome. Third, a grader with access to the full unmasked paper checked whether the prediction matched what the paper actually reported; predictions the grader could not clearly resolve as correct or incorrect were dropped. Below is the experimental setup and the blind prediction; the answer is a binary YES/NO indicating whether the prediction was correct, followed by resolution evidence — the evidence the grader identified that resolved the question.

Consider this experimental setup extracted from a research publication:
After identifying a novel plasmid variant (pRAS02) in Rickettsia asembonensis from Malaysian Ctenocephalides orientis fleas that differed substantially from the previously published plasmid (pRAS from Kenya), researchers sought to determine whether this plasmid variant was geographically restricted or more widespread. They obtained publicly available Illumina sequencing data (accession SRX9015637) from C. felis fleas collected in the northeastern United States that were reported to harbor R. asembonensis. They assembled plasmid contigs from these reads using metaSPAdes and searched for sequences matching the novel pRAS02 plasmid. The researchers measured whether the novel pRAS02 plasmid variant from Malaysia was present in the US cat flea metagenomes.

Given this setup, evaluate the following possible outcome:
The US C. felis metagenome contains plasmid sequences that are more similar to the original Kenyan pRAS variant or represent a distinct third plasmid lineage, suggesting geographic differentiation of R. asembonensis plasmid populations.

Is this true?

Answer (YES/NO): NO